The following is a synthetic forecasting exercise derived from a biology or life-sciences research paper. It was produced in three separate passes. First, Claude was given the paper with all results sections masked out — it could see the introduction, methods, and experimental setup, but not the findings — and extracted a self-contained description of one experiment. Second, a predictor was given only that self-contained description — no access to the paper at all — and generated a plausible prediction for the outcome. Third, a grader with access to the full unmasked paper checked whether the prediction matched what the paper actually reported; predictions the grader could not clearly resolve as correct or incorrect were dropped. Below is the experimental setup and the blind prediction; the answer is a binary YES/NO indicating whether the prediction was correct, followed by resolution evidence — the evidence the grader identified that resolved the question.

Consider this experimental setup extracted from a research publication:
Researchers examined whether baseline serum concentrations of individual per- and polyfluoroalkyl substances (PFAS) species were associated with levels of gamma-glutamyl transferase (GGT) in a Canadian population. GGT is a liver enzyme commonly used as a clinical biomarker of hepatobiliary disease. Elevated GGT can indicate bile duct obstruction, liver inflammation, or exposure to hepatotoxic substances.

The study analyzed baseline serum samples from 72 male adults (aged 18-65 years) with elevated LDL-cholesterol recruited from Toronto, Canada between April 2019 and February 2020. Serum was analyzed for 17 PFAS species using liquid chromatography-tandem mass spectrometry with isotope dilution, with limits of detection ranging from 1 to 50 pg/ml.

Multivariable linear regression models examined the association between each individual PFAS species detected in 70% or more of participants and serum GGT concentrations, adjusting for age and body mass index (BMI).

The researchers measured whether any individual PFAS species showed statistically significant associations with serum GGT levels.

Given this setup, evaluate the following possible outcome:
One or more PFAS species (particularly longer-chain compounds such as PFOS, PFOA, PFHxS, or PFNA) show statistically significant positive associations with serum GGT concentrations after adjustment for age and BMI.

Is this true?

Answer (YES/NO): NO